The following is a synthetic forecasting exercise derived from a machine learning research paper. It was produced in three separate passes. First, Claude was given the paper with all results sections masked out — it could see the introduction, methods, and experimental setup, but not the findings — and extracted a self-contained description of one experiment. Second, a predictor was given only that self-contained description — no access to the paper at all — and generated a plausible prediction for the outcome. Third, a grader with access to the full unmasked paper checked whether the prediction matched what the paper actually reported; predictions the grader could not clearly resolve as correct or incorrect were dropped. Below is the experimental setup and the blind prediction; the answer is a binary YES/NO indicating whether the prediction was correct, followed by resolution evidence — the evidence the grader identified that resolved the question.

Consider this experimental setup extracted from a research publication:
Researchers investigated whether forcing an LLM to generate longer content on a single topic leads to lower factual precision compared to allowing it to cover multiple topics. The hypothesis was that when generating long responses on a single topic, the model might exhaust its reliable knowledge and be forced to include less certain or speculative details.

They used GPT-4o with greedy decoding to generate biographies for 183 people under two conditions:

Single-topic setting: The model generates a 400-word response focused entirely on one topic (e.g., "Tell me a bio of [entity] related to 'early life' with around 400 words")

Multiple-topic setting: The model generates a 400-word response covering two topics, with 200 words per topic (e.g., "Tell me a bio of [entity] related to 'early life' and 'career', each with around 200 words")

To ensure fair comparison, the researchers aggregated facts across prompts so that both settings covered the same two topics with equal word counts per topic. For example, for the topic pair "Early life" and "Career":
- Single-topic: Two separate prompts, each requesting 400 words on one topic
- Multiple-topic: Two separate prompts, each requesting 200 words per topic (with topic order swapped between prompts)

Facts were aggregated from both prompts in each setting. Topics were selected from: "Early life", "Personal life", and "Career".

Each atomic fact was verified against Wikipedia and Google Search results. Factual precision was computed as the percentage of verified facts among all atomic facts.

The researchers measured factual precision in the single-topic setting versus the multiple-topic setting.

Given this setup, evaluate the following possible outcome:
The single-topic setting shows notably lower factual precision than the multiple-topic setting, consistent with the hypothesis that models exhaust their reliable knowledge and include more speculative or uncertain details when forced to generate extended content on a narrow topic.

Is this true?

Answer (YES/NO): YES